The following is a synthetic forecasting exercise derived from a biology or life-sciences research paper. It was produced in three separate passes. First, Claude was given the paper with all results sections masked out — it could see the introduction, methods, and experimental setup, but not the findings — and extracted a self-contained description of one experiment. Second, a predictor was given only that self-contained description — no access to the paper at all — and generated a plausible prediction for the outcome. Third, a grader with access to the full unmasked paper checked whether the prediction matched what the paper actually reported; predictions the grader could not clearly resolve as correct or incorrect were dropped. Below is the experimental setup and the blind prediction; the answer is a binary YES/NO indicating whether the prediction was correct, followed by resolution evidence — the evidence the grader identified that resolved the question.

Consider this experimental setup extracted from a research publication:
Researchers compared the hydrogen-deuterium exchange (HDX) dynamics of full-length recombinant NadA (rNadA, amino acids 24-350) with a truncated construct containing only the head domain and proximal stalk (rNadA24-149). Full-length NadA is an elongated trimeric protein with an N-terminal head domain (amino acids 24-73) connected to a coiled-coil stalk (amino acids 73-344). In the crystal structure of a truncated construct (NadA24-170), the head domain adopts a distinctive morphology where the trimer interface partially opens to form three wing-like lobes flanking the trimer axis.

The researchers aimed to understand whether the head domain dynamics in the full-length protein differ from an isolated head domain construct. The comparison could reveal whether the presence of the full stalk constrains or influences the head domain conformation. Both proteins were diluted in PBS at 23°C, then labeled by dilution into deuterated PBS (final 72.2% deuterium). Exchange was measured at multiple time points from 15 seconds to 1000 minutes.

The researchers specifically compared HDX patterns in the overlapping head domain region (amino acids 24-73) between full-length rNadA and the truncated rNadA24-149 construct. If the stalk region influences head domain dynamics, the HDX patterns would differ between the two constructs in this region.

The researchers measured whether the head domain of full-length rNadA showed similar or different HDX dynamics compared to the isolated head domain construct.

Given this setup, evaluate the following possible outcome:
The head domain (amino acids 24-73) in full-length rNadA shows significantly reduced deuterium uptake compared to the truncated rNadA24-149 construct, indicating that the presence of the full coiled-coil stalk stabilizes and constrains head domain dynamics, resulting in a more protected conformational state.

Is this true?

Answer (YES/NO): NO